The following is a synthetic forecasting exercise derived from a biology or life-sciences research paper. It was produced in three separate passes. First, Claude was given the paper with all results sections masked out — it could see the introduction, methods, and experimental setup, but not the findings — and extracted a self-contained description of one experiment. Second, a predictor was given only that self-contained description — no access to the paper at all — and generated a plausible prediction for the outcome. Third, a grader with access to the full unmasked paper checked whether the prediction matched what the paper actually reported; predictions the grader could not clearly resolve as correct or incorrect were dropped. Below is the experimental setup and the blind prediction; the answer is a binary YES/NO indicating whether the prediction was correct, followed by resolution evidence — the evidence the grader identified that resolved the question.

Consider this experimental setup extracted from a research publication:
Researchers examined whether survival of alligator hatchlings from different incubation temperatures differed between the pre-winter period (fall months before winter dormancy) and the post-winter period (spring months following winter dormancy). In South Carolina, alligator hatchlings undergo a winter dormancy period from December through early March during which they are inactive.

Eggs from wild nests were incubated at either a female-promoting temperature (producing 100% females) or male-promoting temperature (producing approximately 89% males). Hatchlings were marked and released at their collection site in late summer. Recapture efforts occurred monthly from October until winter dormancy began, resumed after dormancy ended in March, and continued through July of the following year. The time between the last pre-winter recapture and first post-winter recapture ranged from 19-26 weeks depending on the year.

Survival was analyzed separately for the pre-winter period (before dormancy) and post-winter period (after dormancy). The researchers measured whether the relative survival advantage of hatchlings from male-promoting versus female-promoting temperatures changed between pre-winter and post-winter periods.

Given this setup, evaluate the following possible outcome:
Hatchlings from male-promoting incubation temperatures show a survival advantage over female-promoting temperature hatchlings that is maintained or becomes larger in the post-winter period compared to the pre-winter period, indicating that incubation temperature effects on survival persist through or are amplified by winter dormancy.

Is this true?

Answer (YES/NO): YES